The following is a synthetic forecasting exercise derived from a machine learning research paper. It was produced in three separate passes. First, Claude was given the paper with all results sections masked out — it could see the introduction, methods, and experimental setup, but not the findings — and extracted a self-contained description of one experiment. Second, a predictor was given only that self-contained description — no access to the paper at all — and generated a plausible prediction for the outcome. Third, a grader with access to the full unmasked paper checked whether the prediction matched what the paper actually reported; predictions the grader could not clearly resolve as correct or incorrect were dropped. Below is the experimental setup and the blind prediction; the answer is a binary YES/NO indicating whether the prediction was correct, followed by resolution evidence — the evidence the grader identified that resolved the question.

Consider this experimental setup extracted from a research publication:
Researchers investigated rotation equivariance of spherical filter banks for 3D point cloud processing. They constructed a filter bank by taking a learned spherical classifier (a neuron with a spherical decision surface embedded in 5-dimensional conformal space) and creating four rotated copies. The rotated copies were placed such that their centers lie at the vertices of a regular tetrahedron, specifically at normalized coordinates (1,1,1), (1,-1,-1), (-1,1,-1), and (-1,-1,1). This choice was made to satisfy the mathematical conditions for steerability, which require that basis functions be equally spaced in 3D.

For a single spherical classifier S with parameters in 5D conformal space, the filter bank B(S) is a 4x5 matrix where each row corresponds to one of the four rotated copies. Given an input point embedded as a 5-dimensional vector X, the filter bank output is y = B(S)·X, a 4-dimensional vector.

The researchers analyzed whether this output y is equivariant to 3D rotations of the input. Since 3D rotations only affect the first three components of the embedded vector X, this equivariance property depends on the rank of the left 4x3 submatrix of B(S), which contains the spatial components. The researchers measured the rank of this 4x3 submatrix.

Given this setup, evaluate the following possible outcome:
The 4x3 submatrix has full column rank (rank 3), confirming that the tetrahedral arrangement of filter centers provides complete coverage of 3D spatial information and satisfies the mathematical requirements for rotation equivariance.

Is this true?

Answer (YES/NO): YES